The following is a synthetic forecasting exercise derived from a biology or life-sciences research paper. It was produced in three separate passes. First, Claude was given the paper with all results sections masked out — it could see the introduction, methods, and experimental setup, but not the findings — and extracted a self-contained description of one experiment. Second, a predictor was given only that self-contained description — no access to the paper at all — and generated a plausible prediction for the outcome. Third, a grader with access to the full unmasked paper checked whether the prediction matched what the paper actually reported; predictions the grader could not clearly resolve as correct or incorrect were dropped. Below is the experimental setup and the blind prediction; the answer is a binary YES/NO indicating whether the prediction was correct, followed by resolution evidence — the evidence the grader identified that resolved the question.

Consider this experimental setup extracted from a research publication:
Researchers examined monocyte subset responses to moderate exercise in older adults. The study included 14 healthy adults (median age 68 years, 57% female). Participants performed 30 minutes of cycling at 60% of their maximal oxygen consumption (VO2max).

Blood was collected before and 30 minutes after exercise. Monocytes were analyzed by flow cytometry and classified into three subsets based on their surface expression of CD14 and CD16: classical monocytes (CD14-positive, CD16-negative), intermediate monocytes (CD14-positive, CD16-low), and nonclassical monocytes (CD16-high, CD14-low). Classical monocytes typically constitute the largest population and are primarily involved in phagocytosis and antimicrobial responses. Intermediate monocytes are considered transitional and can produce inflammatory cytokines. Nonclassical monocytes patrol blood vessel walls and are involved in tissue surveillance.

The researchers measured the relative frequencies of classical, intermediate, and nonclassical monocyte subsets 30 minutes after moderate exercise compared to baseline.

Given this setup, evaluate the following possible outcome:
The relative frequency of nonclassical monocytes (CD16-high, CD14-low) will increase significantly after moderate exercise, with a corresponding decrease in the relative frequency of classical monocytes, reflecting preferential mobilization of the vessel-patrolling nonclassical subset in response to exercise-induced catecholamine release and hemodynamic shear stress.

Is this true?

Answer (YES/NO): NO